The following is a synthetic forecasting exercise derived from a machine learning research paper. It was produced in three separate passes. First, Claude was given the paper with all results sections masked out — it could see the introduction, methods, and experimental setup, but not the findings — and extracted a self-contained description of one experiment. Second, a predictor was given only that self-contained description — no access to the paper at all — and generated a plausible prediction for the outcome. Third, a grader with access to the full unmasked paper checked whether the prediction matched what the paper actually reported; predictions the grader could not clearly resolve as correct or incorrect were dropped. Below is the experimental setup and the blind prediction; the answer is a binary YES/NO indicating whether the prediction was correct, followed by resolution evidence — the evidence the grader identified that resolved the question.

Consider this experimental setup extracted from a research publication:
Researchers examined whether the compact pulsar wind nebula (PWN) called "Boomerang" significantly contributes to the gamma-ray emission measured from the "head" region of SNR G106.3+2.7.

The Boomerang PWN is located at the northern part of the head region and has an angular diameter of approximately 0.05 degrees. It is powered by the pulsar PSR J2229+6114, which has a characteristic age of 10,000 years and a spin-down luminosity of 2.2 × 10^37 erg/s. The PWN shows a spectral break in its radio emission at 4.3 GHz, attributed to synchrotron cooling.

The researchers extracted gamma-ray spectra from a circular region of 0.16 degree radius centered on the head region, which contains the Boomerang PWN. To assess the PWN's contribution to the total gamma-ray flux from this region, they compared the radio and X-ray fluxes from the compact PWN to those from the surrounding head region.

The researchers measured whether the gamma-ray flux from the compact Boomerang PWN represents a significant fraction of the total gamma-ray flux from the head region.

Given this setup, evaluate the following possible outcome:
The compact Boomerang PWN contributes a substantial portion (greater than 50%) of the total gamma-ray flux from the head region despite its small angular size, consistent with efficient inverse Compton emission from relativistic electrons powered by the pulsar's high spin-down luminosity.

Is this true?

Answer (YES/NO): NO